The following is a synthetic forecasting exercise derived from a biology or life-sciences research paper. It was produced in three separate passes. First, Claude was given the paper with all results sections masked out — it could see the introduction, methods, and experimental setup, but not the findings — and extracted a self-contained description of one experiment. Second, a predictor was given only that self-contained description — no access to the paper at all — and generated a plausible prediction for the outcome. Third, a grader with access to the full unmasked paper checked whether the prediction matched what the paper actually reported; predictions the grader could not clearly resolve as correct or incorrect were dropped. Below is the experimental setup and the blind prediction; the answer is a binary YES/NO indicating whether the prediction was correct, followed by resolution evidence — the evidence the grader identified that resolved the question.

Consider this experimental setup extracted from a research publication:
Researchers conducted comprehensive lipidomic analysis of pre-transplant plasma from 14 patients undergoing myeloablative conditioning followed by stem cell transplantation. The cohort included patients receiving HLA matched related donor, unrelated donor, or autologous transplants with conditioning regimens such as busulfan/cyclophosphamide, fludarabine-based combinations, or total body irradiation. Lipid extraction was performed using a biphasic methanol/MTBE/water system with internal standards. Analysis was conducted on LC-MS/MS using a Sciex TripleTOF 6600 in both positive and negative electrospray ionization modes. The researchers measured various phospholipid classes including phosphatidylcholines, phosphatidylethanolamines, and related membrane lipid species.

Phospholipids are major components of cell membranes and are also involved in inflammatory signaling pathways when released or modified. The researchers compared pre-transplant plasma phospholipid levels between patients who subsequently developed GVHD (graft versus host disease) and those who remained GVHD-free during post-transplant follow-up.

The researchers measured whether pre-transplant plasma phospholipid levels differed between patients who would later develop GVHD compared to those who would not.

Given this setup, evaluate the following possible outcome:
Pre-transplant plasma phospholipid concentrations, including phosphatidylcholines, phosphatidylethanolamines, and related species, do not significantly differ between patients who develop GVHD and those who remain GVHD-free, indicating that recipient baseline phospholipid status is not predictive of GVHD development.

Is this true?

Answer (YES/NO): NO